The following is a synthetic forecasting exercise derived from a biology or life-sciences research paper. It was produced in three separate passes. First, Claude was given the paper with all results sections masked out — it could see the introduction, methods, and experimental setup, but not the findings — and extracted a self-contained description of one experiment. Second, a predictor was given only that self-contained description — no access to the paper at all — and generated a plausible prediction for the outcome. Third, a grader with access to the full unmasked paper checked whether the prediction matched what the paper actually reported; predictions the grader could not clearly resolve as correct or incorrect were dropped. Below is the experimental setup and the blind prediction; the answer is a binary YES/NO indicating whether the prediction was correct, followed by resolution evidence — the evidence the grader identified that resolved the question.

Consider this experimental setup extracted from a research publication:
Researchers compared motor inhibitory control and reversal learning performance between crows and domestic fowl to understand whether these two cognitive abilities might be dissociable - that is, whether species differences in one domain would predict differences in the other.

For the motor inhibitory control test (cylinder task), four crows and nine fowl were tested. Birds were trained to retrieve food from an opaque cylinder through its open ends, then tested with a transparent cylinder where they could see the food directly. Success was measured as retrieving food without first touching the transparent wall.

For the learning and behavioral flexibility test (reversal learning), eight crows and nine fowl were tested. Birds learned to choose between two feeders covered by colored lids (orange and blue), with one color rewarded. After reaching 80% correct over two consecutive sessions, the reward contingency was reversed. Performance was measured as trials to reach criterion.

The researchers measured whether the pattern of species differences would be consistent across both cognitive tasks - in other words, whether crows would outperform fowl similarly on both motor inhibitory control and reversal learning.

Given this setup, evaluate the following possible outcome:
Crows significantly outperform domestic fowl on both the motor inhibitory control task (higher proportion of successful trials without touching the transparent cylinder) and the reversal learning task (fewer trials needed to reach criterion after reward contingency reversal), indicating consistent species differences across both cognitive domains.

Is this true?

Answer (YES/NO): NO